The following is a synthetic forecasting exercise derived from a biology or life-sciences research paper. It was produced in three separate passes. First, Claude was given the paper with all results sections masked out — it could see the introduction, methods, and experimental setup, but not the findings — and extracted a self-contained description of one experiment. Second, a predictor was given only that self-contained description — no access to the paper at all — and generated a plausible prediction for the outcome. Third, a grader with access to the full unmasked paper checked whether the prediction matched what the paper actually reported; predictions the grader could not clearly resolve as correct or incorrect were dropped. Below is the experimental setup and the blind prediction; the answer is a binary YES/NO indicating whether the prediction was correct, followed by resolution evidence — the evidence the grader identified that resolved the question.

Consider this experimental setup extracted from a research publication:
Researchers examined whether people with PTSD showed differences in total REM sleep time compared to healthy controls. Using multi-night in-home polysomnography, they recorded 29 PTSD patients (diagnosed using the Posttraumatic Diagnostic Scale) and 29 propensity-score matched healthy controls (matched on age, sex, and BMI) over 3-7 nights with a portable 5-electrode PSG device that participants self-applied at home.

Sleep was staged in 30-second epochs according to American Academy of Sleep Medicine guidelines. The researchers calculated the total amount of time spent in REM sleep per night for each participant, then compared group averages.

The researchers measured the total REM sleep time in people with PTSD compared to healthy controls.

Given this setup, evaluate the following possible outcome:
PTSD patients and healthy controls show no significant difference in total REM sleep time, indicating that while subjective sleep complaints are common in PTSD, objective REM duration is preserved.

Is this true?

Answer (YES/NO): NO